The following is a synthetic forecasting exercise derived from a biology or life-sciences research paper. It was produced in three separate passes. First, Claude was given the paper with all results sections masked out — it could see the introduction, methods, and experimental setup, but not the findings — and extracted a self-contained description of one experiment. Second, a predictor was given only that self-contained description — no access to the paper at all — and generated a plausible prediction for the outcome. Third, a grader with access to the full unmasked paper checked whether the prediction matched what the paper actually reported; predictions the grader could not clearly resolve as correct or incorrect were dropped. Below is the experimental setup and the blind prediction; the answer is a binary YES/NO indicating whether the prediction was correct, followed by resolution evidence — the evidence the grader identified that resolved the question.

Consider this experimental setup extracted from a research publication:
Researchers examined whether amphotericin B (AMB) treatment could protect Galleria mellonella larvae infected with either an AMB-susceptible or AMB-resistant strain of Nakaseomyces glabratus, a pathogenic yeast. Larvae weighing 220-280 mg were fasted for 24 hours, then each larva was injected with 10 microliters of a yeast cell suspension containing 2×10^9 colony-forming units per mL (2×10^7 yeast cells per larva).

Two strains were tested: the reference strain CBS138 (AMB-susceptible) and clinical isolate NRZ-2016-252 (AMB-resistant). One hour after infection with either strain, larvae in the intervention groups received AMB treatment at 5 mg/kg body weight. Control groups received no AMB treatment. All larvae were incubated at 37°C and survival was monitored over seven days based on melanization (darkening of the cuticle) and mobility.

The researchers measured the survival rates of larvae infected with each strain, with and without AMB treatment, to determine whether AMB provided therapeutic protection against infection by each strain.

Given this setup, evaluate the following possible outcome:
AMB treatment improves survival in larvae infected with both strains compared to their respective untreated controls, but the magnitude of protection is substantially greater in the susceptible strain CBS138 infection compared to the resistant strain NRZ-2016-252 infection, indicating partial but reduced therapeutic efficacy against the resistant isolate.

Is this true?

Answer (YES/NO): NO